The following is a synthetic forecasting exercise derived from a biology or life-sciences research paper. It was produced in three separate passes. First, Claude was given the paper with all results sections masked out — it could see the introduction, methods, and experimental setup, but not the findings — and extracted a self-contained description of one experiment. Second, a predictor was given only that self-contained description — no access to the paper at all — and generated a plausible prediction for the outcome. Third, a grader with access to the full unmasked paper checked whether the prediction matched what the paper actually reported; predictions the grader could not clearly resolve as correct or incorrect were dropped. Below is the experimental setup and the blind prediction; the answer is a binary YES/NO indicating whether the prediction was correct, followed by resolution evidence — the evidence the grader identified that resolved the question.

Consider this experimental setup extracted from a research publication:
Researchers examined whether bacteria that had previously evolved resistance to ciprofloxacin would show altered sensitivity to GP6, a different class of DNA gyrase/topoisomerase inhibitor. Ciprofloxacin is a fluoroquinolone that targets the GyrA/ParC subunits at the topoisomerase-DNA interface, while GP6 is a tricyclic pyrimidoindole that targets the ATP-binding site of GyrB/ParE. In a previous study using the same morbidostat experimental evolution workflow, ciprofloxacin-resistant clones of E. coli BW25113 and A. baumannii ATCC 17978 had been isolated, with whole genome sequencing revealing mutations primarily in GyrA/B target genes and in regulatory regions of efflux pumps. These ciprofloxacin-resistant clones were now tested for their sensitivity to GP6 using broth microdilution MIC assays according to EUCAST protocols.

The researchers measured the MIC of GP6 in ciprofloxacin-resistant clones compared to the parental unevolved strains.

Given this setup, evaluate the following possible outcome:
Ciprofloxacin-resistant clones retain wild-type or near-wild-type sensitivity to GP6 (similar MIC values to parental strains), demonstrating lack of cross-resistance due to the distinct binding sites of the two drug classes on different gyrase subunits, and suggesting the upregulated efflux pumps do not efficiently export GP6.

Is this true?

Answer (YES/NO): YES